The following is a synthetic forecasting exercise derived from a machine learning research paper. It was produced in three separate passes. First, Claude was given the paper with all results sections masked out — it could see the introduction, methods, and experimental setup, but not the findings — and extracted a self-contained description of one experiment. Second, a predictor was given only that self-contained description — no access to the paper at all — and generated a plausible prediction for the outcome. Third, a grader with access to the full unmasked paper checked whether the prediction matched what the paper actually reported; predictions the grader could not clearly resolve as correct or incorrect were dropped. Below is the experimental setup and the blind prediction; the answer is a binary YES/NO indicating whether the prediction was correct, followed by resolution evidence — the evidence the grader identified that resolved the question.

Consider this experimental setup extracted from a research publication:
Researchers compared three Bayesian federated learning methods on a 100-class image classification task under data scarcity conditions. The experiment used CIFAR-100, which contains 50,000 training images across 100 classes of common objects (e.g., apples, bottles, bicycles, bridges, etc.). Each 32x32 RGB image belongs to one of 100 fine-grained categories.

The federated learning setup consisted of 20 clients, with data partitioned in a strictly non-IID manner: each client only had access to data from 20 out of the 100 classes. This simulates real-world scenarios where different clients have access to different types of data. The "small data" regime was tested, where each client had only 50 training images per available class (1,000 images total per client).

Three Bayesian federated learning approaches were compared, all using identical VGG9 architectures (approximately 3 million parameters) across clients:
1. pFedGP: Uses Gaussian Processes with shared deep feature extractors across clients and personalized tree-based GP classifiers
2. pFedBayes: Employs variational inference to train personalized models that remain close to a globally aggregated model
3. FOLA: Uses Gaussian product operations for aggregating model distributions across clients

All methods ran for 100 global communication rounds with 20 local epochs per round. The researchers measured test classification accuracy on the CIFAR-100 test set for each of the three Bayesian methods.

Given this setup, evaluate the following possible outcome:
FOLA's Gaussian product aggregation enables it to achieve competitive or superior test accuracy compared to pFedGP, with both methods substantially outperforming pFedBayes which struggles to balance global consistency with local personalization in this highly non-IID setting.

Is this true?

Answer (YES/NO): NO